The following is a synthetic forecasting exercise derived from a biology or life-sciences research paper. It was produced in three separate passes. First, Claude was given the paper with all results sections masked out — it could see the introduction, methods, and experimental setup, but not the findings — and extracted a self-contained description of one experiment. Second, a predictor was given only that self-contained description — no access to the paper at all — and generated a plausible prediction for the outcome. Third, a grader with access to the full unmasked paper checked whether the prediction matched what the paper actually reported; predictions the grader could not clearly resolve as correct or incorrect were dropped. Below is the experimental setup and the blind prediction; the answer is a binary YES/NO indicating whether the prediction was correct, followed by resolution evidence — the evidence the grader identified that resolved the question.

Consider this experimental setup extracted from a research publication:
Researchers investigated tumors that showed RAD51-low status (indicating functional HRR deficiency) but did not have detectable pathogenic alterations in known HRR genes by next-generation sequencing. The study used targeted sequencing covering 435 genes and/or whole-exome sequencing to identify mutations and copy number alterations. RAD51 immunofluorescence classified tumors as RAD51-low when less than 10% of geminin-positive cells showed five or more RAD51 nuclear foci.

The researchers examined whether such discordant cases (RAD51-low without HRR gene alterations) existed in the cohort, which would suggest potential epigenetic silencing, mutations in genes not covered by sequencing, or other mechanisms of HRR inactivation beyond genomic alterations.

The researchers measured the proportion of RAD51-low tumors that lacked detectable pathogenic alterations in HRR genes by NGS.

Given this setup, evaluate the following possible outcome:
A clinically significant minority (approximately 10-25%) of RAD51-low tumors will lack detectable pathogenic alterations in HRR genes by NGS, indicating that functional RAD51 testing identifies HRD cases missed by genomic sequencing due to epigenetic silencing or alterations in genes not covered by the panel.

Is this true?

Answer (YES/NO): NO